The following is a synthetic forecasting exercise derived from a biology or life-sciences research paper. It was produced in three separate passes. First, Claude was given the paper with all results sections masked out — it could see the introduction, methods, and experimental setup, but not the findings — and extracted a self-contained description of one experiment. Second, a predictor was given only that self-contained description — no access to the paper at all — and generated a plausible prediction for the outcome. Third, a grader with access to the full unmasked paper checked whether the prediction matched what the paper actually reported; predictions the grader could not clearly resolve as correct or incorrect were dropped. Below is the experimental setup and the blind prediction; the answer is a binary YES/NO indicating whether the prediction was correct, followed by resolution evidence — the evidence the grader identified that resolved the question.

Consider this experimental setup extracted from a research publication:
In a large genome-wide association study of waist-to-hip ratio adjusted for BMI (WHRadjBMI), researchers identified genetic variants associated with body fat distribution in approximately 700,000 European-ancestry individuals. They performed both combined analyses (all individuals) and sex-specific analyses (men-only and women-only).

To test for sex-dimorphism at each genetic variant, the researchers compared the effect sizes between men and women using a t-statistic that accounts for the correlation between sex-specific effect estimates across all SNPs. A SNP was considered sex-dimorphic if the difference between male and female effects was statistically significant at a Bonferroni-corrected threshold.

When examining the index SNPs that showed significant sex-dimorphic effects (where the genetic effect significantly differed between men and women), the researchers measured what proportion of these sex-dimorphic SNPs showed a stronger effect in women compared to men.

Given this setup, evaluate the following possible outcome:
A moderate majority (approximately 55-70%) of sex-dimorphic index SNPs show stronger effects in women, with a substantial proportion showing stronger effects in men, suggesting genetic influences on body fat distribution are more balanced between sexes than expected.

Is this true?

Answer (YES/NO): NO